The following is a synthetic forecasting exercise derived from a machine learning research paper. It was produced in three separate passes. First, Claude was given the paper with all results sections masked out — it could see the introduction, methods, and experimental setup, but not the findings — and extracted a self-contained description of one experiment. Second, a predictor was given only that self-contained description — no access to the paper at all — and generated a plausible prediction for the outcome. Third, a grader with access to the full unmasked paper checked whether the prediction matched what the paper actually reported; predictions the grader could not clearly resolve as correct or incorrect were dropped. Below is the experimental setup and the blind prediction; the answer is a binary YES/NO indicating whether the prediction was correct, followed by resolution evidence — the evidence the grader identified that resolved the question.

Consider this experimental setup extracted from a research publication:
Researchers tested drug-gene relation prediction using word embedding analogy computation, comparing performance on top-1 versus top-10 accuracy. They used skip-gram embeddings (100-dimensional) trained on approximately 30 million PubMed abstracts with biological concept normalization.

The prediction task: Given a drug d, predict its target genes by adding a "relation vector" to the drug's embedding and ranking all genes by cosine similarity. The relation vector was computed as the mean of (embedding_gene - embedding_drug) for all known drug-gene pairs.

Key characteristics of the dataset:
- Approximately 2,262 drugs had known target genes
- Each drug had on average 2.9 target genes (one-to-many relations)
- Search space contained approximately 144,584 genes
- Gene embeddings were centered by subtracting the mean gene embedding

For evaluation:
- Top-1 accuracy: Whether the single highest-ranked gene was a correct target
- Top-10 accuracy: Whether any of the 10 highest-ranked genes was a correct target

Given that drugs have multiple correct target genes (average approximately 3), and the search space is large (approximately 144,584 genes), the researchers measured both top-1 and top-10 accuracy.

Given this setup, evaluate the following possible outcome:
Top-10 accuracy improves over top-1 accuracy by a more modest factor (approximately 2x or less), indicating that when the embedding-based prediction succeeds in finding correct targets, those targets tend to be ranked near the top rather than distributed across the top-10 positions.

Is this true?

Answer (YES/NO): YES